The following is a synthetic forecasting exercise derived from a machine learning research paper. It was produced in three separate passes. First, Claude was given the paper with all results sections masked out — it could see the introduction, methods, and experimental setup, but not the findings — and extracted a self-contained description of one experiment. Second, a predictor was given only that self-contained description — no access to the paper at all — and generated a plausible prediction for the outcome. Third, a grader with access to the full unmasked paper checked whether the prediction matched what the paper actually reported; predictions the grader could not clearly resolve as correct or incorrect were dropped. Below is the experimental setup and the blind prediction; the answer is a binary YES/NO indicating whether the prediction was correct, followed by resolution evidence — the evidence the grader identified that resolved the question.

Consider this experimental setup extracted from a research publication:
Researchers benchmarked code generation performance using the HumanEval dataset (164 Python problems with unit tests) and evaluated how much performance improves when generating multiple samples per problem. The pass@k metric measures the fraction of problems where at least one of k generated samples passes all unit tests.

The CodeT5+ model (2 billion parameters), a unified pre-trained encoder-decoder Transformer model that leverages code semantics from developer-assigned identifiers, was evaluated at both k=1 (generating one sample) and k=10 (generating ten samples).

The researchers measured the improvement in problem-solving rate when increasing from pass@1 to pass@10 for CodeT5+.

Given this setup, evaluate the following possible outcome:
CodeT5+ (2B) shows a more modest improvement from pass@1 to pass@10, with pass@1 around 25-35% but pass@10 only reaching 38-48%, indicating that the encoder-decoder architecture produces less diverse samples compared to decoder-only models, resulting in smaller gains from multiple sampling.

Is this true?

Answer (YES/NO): NO